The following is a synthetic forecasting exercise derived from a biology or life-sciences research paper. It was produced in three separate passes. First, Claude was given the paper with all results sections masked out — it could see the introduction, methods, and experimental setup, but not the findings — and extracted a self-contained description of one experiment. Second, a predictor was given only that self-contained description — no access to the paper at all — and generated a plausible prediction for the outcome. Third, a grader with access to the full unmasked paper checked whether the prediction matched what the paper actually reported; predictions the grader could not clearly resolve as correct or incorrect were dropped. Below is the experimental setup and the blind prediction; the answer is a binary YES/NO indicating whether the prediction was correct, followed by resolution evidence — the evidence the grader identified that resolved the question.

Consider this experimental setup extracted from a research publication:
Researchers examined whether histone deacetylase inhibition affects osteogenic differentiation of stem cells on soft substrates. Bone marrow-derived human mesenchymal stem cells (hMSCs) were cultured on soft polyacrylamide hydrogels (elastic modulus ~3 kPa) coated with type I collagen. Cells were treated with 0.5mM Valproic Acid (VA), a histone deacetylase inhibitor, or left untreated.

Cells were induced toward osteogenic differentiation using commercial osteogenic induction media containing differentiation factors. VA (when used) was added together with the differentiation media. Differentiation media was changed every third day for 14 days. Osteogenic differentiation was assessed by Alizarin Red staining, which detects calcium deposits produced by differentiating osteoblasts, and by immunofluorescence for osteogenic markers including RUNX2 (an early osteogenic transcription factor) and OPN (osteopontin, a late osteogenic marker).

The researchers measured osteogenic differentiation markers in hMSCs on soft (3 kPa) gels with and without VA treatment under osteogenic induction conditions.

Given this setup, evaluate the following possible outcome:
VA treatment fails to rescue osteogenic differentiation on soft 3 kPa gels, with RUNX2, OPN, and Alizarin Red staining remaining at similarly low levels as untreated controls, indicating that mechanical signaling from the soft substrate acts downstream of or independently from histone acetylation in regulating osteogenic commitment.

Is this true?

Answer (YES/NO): NO